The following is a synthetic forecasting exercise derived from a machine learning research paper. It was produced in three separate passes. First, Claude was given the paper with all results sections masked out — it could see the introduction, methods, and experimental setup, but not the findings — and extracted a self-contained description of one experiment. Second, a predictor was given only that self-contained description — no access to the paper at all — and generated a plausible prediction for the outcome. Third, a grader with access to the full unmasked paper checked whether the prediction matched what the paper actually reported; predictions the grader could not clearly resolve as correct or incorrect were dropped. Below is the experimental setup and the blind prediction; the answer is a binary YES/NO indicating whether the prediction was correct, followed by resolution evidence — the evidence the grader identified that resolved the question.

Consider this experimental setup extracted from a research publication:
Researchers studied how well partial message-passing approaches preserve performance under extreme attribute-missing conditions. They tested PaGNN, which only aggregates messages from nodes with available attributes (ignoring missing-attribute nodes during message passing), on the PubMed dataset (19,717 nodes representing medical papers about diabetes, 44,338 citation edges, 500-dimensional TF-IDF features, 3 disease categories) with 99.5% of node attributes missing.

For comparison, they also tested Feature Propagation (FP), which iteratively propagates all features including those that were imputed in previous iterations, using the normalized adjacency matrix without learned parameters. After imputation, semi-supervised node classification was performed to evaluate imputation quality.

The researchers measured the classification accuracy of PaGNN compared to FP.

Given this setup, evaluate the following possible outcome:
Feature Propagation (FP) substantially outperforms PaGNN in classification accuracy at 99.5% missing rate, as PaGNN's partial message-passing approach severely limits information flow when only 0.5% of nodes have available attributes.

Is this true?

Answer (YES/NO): YES